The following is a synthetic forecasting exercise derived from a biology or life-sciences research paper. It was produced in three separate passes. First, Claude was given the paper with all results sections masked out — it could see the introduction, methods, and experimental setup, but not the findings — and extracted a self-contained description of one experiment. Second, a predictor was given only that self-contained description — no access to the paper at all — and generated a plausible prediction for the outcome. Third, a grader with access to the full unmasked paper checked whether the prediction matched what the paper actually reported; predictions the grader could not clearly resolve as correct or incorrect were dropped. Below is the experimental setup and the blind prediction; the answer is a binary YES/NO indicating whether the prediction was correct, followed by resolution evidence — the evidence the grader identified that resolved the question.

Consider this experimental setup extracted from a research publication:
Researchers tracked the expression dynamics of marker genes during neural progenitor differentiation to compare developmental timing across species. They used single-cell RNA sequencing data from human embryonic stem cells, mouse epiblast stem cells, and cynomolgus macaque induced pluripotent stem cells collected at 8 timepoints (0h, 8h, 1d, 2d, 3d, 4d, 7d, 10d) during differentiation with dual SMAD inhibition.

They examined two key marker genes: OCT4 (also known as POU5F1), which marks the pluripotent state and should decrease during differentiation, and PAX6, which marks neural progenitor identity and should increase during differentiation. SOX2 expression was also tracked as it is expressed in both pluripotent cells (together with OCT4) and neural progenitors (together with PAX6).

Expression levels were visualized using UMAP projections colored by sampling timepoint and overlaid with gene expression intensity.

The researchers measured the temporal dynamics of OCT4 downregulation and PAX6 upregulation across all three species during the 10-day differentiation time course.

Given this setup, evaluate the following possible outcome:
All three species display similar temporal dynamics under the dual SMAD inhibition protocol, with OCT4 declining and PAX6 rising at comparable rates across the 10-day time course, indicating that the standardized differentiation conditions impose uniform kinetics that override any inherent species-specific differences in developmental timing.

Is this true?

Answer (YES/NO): NO